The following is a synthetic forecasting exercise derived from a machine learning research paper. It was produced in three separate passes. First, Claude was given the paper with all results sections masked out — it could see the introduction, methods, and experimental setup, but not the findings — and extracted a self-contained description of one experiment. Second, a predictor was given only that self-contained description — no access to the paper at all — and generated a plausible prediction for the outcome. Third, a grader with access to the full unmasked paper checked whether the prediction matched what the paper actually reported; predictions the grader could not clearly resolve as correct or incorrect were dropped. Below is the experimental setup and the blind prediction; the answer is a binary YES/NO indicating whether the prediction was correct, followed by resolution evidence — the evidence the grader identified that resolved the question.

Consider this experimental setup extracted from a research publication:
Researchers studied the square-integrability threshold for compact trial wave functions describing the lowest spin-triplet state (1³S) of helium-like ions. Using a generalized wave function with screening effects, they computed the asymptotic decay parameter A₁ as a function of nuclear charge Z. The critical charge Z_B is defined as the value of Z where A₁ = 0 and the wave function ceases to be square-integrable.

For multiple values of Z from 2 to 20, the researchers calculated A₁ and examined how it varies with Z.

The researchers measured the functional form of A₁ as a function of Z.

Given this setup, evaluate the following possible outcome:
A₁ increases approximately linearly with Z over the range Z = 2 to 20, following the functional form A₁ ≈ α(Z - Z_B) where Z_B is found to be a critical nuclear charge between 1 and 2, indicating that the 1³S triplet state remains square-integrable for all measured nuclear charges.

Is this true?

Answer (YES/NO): NO